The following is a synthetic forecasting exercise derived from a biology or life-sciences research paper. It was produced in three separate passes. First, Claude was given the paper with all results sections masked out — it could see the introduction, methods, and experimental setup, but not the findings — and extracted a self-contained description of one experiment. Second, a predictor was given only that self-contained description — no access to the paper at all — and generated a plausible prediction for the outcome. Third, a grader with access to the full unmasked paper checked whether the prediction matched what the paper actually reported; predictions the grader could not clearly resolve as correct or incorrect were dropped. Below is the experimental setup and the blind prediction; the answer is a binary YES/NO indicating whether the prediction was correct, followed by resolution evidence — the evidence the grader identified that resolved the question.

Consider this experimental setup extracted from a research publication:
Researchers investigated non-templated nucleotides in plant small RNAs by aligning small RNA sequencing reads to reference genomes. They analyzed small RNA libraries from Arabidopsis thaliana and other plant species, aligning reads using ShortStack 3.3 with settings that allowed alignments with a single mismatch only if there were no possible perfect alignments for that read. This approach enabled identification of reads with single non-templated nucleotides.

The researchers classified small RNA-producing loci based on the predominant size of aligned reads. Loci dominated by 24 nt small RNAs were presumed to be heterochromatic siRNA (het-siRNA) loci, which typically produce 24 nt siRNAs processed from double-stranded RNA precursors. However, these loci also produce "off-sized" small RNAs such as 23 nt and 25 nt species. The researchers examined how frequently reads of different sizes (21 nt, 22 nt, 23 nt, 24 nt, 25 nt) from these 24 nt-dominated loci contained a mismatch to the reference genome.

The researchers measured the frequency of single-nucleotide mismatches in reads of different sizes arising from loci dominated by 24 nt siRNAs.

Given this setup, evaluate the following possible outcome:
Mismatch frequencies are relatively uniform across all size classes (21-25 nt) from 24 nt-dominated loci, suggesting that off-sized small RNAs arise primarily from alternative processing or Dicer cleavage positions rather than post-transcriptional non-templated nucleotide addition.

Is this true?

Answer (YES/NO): NO